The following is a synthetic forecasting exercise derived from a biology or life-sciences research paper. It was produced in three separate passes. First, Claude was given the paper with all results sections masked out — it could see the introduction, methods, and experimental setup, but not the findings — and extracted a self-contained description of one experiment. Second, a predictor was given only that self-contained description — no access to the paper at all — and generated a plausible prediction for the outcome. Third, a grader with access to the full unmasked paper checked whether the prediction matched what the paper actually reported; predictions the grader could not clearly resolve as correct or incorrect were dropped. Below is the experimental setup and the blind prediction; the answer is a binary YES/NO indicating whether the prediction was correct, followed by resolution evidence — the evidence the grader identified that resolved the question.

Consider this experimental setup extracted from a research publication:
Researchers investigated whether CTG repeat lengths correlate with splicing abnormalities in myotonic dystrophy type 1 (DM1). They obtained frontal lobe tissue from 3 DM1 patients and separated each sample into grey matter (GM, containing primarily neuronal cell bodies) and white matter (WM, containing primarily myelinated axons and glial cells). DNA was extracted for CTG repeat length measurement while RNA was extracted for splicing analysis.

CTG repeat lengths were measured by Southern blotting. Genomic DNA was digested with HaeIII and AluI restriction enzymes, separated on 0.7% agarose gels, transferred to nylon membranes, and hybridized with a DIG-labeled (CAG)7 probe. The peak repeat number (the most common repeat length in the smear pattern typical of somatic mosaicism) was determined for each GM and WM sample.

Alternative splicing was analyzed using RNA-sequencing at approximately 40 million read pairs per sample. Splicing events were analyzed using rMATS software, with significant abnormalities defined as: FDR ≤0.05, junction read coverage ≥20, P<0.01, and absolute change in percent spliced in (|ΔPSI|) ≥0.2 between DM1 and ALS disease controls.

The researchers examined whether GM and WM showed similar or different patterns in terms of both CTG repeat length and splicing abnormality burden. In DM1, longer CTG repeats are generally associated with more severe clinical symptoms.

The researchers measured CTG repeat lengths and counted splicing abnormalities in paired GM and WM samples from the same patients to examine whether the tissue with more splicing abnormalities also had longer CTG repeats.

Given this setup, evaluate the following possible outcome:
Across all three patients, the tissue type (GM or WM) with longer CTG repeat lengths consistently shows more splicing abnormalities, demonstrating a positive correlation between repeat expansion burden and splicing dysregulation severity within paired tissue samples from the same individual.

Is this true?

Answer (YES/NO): YES